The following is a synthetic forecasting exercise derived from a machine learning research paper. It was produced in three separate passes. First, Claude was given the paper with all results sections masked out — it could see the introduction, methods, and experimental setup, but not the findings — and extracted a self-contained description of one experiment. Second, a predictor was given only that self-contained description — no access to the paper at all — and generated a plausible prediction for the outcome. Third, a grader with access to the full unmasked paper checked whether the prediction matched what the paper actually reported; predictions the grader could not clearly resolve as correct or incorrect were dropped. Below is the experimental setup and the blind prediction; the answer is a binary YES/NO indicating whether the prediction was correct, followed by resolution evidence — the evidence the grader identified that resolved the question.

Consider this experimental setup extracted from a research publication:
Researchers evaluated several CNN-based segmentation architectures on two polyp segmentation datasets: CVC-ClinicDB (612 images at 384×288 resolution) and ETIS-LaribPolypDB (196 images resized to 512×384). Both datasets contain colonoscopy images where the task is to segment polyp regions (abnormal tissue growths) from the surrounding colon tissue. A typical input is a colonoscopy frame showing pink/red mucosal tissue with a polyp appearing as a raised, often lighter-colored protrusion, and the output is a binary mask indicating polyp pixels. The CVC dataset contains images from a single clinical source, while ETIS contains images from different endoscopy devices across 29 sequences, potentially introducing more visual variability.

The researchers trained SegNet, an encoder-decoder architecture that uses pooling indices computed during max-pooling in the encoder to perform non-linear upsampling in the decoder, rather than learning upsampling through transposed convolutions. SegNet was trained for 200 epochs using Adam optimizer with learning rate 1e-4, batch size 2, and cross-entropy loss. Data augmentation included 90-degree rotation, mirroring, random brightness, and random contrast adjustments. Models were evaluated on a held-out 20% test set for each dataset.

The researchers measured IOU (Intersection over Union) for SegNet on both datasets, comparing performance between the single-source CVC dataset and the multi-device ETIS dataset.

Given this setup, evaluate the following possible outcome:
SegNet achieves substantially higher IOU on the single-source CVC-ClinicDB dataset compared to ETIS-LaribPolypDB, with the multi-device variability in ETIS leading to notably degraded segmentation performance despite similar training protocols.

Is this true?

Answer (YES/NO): YES